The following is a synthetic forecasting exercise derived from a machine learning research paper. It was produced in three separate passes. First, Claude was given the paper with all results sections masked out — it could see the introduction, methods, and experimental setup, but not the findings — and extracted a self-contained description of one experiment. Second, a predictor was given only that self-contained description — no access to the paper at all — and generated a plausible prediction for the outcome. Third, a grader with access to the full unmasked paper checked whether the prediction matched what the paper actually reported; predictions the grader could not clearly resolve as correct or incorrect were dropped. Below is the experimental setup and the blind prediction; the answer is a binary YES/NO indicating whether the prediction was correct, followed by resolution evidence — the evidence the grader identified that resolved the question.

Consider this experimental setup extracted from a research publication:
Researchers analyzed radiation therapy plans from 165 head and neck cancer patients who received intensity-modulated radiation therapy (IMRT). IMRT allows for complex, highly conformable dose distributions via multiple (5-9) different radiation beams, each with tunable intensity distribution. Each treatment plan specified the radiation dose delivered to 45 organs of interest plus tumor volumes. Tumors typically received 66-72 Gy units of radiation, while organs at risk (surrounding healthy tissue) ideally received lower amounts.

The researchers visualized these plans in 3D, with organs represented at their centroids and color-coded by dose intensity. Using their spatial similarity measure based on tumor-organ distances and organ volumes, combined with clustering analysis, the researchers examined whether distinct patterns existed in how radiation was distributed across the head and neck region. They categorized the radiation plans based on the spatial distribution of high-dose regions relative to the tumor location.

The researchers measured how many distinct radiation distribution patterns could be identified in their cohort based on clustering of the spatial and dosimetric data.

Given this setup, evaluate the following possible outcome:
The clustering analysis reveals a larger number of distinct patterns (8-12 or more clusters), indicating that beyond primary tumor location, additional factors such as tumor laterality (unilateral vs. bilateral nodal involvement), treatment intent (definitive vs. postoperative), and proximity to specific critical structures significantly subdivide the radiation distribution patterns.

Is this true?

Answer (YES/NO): NO